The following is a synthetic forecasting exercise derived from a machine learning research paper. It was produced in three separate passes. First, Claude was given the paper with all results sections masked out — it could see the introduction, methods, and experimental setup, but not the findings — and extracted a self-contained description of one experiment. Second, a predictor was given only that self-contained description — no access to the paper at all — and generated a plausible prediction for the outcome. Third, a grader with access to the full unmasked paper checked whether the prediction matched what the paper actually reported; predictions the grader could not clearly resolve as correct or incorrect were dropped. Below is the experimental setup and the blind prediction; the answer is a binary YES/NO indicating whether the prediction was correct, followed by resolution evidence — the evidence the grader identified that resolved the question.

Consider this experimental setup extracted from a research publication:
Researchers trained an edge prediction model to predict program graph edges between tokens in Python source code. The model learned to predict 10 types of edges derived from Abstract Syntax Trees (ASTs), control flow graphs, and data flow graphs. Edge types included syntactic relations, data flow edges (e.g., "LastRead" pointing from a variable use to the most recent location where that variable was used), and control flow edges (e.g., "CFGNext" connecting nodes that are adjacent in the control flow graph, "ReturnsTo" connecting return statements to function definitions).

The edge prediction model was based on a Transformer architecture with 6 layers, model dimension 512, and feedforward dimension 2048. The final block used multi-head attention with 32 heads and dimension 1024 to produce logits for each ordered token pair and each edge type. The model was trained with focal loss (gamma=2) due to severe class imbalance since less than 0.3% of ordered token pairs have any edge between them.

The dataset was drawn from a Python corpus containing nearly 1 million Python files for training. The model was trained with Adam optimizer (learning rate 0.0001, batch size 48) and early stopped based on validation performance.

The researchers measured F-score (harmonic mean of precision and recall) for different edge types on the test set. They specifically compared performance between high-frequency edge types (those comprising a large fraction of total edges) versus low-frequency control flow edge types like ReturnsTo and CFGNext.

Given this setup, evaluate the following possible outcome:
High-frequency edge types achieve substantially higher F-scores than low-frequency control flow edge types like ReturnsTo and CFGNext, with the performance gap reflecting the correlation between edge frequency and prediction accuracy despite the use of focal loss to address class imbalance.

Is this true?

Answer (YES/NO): NO